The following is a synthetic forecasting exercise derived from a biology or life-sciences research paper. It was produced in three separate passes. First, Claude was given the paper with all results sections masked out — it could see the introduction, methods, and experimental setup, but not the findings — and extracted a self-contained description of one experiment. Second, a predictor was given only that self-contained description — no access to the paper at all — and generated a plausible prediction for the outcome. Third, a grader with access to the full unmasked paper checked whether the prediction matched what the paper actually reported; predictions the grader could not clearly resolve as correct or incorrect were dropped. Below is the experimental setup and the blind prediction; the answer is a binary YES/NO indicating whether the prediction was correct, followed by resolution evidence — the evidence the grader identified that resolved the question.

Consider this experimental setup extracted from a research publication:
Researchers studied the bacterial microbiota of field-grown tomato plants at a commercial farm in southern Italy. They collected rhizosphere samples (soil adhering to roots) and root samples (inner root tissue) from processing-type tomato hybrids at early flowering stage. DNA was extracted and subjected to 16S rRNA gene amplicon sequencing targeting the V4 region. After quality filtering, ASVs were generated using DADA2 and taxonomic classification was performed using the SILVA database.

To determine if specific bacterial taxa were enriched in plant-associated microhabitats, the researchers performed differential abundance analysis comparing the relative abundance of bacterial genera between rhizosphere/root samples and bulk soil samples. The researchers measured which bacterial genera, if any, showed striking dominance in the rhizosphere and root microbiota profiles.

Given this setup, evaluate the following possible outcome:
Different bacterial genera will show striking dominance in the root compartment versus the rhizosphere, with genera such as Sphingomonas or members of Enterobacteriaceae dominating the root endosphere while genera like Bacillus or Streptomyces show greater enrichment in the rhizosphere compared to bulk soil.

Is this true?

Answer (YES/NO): NO